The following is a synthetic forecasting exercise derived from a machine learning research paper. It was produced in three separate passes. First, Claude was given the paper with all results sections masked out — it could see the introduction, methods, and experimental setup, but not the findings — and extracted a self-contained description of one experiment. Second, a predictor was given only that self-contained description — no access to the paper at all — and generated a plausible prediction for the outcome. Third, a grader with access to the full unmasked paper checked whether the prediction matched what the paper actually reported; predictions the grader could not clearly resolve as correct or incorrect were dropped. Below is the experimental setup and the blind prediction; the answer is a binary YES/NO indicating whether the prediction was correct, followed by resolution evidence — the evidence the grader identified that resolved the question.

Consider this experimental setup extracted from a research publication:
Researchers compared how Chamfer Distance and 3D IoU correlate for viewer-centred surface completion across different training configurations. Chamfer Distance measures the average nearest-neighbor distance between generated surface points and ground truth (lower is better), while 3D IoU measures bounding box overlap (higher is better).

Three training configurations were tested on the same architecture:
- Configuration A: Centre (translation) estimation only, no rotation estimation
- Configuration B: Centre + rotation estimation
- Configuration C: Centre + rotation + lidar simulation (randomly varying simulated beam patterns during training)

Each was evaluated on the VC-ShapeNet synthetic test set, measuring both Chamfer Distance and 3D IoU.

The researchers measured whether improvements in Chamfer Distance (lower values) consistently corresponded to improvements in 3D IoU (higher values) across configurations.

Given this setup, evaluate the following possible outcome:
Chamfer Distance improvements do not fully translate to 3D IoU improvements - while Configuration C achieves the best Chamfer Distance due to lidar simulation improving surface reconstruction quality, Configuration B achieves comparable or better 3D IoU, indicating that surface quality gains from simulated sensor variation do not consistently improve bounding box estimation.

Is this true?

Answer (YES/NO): NO